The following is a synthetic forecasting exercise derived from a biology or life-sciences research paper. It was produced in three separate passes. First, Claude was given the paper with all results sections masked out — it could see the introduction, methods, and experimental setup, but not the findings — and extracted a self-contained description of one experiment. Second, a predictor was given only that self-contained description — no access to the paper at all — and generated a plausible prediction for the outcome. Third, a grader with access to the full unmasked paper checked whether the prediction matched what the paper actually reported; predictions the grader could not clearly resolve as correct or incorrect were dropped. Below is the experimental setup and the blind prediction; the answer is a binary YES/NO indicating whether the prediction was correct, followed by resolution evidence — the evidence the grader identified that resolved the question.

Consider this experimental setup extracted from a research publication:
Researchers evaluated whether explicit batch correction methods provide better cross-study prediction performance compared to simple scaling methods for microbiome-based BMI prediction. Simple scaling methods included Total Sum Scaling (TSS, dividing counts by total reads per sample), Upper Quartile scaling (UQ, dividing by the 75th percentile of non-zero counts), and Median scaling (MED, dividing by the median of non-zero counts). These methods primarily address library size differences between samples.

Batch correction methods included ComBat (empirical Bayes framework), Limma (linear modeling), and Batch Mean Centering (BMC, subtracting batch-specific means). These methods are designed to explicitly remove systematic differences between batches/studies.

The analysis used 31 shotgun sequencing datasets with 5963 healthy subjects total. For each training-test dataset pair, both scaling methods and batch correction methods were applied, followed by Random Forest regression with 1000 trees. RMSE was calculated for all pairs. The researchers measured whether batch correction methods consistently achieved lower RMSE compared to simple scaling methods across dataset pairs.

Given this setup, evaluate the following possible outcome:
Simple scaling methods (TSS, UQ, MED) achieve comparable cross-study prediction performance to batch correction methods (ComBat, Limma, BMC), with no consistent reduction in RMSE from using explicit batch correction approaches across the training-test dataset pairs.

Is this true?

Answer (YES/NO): YES